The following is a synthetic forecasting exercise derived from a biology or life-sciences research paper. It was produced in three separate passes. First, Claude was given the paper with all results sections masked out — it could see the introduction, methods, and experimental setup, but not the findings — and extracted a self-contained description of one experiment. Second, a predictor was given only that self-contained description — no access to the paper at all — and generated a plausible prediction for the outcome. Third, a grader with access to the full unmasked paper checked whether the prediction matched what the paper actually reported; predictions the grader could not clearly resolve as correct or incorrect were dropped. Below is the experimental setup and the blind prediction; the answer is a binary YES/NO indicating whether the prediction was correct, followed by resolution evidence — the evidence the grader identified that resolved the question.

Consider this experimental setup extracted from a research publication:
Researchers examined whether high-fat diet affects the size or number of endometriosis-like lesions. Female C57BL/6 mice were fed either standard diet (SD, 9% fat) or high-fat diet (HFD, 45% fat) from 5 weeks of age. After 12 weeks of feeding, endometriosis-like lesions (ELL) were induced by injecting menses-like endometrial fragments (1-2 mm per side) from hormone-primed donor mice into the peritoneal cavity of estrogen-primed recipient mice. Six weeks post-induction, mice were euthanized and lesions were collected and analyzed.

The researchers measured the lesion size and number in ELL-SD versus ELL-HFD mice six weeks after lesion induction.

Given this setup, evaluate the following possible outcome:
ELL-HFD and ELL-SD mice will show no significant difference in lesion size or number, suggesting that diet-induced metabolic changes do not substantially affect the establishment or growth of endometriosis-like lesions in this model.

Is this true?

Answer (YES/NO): YES